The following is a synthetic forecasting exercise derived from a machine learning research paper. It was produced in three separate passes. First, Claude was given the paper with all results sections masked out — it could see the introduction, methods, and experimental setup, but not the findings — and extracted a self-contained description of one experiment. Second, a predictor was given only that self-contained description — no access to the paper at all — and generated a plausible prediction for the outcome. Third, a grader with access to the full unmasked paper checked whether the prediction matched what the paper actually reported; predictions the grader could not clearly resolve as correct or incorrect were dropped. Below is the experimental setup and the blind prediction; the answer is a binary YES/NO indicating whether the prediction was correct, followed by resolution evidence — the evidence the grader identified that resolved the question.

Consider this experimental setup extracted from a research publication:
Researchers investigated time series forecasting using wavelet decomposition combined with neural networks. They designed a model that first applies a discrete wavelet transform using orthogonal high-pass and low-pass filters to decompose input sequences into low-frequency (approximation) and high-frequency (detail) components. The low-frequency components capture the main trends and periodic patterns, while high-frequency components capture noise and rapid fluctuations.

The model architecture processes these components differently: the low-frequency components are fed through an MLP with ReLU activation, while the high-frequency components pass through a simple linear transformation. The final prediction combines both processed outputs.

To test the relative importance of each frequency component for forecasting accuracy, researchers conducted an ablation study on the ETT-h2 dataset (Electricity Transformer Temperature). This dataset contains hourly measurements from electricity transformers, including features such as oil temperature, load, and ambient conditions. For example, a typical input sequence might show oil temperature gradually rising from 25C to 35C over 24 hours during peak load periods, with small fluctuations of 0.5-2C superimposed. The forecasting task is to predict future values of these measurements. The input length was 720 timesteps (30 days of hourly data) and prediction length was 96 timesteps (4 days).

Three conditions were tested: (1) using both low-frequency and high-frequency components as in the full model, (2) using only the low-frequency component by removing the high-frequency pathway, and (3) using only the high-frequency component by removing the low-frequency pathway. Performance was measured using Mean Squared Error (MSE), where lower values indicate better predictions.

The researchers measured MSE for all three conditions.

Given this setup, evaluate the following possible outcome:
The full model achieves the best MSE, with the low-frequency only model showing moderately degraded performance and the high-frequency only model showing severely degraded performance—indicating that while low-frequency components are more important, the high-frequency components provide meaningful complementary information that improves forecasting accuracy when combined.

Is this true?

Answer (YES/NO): NO